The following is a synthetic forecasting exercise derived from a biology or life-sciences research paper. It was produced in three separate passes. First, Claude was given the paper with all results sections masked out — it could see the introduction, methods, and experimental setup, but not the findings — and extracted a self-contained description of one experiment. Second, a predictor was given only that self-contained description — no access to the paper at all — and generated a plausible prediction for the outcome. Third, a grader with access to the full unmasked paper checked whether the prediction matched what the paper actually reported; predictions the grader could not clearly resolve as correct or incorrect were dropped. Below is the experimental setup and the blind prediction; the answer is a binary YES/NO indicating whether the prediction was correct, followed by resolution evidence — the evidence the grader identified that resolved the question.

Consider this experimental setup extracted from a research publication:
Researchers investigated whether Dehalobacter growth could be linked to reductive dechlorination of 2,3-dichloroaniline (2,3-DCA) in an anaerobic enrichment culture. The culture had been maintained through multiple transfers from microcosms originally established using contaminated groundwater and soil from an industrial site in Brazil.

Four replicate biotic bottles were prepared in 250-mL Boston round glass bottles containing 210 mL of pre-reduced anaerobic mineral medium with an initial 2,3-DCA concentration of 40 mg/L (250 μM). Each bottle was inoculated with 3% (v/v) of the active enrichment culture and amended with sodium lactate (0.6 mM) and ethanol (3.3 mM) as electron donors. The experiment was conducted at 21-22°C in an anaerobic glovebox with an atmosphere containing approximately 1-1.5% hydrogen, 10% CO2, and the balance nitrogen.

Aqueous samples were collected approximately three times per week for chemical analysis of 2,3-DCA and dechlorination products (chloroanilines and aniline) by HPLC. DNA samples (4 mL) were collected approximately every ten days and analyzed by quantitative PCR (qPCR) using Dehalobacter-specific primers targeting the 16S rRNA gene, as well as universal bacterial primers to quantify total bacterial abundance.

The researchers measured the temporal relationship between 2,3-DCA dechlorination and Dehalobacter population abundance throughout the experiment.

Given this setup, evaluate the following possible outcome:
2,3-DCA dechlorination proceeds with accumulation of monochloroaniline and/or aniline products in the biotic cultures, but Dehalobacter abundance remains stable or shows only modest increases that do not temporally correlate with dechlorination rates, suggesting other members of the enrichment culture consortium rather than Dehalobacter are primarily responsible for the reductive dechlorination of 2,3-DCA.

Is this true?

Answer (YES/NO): NO